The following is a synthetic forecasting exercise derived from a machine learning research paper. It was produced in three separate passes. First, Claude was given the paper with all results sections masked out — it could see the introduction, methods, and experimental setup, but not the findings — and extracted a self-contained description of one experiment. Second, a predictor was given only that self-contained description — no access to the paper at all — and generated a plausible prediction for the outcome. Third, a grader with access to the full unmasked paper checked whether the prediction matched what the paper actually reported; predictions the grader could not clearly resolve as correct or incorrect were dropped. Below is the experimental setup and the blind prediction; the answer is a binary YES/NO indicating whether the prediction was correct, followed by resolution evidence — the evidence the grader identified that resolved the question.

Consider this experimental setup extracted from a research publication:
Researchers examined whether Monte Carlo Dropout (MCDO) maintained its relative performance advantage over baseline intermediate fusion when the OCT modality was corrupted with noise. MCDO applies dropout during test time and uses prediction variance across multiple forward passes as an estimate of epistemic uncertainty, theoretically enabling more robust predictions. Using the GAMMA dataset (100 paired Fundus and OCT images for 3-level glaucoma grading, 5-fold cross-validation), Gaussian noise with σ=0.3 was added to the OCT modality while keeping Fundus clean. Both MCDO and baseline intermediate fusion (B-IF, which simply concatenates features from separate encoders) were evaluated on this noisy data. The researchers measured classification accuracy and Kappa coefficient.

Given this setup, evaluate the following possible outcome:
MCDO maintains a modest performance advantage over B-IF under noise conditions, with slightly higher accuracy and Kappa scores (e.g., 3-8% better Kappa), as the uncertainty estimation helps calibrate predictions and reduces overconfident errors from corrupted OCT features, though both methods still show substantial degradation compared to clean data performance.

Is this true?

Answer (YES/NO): NO